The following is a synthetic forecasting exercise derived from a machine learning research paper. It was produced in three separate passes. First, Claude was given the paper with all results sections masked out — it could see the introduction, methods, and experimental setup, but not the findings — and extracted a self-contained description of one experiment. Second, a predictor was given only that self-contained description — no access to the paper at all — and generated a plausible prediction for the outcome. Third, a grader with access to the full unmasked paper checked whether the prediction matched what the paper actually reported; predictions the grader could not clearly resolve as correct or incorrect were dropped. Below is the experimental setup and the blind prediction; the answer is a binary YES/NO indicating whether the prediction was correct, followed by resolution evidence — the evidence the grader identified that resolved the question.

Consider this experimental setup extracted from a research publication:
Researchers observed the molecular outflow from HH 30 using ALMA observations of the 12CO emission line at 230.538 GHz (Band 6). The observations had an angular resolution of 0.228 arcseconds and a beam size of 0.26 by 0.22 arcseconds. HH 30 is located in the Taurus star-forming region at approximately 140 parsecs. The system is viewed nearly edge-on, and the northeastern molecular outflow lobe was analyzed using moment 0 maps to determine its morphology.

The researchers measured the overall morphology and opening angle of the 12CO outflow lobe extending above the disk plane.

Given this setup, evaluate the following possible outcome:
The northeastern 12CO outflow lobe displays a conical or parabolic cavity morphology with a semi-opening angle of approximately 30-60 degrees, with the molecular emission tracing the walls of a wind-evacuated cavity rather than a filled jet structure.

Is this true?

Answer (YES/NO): YES